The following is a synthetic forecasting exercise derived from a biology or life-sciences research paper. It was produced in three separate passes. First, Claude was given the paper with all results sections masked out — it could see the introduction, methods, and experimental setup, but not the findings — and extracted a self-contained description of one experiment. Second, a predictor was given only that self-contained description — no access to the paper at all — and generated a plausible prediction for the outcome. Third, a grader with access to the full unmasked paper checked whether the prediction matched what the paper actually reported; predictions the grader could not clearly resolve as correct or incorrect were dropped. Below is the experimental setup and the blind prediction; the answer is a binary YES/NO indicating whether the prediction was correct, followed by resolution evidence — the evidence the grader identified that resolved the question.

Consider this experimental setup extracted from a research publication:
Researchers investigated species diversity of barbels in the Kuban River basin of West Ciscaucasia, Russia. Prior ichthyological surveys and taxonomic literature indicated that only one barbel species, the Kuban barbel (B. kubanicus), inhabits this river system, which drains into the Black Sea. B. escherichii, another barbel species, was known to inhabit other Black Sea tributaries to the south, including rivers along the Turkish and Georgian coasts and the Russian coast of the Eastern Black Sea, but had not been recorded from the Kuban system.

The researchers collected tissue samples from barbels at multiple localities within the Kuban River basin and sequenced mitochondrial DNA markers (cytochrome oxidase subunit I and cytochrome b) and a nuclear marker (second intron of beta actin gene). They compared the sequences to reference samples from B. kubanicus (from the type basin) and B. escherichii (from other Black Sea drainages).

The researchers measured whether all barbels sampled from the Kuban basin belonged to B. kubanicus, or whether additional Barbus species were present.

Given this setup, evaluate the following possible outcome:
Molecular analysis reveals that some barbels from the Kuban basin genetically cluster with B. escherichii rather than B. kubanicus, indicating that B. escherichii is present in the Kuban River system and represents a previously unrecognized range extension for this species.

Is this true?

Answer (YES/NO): YES